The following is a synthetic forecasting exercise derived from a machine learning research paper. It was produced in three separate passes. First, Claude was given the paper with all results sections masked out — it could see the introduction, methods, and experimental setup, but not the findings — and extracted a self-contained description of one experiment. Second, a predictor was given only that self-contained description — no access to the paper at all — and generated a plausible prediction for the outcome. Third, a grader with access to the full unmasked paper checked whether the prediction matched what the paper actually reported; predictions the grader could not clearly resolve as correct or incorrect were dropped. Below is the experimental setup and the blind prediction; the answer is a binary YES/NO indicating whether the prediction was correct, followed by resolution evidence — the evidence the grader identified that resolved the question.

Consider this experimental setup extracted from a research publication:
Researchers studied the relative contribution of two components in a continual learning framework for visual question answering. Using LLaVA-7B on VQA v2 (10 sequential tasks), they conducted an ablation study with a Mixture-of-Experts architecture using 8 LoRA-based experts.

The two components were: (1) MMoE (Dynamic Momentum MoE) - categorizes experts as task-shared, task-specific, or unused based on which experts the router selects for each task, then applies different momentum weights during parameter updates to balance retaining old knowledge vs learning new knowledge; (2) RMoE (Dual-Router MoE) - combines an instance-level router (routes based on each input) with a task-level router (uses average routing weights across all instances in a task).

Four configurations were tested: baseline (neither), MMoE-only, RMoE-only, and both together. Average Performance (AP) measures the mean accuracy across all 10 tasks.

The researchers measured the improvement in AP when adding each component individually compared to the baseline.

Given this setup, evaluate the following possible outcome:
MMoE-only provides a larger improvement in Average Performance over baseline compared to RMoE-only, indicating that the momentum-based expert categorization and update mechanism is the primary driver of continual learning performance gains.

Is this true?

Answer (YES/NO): YES